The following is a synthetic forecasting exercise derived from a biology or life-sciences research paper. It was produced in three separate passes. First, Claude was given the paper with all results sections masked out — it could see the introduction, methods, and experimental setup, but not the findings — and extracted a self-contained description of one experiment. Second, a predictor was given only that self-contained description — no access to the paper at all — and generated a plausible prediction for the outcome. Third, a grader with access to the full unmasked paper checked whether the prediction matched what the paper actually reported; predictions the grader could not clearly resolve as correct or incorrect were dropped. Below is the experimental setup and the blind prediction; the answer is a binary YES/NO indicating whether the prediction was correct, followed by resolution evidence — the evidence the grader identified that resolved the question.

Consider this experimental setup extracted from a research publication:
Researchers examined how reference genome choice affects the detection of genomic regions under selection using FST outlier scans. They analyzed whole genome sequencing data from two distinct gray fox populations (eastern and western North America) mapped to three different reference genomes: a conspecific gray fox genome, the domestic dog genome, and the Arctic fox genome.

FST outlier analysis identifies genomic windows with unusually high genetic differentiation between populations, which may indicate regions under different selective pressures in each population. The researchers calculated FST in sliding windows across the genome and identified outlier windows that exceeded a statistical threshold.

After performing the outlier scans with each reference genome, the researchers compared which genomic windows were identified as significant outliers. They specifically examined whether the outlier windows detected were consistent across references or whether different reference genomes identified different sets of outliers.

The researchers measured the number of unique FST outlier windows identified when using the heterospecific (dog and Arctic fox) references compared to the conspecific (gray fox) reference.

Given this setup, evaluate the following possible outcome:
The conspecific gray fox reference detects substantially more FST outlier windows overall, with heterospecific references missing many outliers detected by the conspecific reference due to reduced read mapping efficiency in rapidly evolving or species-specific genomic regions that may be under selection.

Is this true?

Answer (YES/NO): NO